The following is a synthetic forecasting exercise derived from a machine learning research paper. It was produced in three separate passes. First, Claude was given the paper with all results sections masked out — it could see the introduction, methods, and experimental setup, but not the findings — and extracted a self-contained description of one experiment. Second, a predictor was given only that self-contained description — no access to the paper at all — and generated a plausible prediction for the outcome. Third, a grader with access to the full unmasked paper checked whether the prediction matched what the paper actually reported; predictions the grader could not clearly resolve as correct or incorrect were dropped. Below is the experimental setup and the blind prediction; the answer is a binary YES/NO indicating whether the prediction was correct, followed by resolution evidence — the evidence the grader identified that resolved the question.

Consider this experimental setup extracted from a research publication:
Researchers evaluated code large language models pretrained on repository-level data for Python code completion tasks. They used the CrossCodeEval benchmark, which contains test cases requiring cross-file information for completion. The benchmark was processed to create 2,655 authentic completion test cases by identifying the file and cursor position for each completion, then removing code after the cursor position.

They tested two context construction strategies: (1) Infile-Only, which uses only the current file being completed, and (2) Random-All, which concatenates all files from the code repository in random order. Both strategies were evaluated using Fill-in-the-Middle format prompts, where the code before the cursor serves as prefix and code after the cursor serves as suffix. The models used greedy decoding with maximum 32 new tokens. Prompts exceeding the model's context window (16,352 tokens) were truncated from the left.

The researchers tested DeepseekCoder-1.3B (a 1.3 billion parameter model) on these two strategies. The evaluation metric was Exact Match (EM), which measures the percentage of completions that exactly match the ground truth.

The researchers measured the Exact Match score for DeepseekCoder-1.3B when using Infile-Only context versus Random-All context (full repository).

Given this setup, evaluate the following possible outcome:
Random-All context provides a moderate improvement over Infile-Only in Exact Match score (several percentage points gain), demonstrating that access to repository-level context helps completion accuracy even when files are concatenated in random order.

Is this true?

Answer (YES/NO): NO